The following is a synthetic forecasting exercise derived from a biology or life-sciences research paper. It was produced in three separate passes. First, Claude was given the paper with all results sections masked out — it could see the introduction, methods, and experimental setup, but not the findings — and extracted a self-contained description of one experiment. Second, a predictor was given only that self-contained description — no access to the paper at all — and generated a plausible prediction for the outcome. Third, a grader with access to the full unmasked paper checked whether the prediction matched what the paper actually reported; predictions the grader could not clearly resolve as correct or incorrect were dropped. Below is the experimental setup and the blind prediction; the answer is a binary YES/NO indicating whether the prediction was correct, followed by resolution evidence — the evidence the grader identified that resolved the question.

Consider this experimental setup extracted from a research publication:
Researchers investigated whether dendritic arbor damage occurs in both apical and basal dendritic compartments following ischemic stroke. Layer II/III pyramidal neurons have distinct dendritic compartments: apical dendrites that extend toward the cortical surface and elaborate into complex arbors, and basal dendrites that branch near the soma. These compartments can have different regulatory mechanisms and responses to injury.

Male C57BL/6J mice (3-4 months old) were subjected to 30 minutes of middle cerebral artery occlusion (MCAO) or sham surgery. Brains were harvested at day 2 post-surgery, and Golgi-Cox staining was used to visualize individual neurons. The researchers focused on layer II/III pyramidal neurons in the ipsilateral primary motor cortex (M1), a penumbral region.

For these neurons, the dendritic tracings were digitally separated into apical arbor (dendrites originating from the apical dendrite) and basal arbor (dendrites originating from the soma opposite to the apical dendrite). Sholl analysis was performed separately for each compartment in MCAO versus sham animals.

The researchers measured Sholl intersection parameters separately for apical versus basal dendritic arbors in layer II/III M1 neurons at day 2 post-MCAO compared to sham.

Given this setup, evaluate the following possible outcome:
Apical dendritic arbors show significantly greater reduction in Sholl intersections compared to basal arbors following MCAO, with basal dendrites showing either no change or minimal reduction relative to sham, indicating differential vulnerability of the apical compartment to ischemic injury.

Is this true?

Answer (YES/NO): NO